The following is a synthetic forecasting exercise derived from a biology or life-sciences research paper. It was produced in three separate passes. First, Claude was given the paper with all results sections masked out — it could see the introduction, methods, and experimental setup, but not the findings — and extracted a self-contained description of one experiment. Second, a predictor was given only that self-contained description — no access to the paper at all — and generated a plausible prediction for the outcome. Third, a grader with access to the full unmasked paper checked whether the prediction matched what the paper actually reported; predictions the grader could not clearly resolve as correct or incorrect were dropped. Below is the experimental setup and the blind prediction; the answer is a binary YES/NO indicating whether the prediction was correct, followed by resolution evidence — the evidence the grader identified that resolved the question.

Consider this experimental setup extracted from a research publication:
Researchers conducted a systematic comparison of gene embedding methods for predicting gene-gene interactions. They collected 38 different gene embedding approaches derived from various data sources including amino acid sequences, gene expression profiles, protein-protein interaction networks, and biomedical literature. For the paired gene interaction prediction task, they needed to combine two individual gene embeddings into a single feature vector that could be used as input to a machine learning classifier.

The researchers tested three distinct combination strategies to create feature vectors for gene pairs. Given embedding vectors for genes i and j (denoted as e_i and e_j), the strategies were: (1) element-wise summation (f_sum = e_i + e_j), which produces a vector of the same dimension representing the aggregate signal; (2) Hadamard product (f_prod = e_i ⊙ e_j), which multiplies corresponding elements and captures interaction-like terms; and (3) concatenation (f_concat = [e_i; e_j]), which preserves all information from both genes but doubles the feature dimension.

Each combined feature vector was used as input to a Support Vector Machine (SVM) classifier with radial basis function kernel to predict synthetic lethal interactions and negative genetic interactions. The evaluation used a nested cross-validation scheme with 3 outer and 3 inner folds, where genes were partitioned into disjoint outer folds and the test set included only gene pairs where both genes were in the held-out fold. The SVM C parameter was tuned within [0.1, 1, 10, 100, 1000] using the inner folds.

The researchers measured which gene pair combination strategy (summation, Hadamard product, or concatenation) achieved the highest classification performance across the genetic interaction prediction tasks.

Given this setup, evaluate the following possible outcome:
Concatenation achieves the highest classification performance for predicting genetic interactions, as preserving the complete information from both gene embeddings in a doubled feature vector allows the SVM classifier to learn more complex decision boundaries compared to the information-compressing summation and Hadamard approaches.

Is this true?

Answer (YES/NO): NO